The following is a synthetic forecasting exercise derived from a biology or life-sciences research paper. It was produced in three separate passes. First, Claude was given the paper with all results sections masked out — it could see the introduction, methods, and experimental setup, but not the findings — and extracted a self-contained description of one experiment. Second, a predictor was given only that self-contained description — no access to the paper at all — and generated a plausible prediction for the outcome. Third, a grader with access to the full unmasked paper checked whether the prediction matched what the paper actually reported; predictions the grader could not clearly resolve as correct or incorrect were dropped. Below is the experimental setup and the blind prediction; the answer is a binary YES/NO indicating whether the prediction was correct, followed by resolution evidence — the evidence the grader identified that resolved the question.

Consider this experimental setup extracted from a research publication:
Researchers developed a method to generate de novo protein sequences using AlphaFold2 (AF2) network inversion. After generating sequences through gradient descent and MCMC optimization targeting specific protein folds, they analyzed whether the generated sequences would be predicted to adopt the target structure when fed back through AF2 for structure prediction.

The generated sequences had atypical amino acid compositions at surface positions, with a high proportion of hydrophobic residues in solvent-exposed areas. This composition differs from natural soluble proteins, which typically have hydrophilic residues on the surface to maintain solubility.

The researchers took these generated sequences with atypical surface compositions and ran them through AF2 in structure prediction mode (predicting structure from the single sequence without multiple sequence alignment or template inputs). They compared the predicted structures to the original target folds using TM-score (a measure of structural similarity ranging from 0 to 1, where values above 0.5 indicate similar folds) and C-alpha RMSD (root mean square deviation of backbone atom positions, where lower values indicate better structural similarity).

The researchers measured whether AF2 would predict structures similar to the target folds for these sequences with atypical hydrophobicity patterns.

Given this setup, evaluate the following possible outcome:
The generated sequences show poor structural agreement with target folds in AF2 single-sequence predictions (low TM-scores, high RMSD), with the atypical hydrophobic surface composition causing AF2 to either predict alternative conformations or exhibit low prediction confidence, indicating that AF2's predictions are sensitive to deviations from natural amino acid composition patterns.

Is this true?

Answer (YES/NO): NO